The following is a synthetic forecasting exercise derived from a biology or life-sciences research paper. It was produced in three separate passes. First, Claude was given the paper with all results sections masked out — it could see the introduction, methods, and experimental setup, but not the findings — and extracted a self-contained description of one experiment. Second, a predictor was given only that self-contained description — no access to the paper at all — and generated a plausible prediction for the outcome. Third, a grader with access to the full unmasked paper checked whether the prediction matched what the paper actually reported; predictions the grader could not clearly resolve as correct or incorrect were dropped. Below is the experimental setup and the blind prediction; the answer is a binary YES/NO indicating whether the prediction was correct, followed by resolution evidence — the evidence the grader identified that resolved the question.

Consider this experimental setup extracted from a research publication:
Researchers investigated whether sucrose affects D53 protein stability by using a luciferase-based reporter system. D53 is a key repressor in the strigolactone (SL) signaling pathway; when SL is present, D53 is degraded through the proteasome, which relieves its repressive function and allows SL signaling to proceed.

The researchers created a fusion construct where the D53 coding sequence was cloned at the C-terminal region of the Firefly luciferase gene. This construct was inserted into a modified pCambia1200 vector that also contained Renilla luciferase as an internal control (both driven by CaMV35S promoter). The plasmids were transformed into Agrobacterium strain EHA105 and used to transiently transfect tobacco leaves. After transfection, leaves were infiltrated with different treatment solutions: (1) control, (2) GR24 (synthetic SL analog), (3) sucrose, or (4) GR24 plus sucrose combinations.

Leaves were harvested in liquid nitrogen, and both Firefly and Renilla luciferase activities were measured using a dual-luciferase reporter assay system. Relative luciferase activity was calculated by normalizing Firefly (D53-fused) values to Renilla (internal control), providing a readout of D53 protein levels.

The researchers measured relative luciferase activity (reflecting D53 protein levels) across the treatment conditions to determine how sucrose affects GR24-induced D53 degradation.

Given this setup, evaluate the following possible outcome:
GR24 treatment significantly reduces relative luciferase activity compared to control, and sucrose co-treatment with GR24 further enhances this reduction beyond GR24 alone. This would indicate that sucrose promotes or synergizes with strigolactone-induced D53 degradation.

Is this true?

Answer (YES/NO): NO